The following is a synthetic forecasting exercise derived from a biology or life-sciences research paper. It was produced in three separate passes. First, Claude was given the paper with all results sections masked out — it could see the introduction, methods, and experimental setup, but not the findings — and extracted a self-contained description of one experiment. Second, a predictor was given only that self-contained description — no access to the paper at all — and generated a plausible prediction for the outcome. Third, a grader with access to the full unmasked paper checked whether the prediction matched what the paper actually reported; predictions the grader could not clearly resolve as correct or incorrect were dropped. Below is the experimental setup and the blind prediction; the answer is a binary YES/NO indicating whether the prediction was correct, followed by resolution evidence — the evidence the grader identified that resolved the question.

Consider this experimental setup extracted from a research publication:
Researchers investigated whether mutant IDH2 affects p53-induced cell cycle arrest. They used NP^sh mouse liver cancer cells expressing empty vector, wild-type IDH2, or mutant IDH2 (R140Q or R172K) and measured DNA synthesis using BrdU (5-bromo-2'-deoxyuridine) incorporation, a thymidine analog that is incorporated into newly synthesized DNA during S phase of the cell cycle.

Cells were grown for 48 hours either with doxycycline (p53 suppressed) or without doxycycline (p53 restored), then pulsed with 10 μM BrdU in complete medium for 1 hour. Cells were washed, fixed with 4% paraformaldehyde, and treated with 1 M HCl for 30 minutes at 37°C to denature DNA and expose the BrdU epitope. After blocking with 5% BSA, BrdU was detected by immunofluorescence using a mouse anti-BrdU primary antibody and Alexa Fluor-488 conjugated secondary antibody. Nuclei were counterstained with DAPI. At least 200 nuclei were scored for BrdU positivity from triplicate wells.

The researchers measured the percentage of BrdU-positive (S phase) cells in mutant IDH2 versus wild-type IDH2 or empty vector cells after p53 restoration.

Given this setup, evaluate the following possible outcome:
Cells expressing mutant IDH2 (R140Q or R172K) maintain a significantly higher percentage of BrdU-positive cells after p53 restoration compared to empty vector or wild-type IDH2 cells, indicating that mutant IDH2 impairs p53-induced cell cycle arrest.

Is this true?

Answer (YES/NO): NO